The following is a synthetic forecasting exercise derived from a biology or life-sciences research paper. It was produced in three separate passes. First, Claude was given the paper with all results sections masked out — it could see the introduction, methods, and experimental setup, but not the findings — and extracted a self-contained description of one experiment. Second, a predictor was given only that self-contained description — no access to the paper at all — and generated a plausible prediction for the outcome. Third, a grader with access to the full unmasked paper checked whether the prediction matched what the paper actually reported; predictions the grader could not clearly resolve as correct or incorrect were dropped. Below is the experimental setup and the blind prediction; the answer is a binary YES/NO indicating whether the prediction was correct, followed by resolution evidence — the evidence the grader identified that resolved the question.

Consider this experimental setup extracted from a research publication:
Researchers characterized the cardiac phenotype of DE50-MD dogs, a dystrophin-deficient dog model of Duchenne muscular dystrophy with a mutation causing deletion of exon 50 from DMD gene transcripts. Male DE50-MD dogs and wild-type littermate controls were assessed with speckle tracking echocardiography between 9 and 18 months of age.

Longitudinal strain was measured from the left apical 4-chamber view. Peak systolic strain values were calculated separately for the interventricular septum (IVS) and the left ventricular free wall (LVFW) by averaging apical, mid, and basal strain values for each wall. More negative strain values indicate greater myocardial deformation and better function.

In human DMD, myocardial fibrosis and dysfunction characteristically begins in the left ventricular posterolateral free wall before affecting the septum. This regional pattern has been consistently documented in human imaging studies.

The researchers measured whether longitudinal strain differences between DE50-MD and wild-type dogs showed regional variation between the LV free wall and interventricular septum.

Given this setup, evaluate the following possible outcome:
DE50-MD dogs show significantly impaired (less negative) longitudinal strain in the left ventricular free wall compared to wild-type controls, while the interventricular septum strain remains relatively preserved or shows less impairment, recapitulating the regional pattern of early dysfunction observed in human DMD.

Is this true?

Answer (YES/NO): YES